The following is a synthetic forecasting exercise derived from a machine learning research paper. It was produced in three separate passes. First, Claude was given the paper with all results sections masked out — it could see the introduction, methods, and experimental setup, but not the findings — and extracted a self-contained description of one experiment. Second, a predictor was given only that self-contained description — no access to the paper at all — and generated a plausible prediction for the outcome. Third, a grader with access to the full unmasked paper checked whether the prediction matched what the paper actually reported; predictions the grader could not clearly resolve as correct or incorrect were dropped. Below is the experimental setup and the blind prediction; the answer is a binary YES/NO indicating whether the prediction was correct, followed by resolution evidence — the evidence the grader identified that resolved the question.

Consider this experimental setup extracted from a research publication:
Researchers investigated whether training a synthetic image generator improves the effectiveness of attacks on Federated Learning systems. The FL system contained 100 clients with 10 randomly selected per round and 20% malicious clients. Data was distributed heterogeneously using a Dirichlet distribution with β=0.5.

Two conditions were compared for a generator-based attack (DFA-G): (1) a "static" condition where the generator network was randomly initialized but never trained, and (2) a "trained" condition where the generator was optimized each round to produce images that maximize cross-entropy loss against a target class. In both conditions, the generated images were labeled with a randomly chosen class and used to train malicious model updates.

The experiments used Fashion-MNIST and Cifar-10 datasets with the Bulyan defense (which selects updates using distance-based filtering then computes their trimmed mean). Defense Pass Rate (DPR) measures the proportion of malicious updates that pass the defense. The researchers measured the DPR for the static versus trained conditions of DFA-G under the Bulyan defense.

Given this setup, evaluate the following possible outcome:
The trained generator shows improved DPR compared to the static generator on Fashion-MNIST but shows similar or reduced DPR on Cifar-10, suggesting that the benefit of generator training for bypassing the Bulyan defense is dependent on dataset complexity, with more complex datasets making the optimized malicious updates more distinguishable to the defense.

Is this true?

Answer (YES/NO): NO